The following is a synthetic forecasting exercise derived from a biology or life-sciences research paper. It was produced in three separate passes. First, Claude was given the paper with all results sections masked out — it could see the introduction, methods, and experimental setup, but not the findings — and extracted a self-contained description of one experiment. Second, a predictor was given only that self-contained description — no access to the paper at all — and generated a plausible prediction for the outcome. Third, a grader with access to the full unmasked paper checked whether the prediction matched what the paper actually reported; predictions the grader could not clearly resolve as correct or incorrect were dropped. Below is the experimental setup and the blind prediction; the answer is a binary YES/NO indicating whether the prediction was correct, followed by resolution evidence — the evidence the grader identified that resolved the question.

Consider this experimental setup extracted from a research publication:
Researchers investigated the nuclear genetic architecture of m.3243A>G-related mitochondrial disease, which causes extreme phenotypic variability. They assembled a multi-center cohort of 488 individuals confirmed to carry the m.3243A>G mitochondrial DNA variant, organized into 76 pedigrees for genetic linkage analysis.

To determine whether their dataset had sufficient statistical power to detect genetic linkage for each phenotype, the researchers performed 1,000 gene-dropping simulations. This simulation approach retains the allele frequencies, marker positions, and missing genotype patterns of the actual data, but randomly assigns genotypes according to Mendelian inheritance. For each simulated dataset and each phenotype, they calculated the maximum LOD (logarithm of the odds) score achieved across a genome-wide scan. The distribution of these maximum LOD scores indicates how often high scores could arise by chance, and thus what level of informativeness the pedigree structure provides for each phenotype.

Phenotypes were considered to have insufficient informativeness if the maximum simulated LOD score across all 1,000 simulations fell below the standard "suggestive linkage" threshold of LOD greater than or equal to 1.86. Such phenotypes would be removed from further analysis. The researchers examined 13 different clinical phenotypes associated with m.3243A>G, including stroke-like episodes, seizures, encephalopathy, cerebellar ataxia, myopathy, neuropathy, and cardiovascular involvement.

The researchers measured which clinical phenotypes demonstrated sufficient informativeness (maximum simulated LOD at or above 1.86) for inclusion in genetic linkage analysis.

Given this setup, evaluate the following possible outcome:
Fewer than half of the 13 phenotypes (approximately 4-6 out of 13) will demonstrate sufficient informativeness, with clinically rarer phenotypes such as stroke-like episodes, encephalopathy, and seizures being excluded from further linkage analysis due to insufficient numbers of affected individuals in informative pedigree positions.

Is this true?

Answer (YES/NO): NO